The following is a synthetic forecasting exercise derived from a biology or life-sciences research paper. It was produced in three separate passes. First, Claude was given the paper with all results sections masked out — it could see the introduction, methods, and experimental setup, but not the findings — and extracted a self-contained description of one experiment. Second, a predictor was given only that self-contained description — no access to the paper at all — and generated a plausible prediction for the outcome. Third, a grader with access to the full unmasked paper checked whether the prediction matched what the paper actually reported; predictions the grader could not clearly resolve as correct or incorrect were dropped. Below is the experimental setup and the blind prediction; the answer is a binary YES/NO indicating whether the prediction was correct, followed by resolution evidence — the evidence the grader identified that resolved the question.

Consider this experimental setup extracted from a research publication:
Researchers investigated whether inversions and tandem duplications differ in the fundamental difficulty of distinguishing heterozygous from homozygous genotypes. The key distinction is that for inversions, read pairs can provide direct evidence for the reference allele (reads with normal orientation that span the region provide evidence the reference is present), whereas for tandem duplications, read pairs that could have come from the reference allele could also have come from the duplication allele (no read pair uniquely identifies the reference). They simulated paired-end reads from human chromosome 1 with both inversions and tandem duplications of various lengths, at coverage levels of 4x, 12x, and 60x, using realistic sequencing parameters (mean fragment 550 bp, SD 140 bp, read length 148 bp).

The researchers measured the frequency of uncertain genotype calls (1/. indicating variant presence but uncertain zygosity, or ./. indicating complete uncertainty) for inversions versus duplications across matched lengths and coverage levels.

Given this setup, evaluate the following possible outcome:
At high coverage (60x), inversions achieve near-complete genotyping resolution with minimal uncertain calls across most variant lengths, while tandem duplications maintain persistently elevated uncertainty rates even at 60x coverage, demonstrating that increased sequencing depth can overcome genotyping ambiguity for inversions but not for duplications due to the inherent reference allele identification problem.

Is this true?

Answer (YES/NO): NO